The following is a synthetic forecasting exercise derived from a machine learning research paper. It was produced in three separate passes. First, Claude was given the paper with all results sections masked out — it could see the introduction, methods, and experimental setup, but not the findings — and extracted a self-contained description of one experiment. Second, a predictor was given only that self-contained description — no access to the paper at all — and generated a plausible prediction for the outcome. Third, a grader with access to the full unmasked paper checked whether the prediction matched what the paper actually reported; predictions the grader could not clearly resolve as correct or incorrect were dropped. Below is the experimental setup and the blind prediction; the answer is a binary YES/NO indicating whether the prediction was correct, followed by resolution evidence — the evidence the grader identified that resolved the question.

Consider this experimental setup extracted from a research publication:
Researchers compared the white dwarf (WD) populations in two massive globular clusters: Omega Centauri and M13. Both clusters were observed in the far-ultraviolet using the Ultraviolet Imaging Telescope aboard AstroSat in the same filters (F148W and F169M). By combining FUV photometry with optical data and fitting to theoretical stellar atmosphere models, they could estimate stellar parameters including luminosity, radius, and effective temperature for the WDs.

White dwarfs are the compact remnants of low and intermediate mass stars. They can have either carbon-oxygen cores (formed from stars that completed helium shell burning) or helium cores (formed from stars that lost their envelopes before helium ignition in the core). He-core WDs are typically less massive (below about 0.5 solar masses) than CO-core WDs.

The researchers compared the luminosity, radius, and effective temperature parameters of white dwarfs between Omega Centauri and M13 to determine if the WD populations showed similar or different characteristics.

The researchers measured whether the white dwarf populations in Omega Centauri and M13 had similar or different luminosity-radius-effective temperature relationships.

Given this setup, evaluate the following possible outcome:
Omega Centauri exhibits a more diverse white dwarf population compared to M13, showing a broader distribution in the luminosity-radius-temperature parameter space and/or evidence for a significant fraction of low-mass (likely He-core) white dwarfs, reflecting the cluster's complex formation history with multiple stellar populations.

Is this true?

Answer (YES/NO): NO